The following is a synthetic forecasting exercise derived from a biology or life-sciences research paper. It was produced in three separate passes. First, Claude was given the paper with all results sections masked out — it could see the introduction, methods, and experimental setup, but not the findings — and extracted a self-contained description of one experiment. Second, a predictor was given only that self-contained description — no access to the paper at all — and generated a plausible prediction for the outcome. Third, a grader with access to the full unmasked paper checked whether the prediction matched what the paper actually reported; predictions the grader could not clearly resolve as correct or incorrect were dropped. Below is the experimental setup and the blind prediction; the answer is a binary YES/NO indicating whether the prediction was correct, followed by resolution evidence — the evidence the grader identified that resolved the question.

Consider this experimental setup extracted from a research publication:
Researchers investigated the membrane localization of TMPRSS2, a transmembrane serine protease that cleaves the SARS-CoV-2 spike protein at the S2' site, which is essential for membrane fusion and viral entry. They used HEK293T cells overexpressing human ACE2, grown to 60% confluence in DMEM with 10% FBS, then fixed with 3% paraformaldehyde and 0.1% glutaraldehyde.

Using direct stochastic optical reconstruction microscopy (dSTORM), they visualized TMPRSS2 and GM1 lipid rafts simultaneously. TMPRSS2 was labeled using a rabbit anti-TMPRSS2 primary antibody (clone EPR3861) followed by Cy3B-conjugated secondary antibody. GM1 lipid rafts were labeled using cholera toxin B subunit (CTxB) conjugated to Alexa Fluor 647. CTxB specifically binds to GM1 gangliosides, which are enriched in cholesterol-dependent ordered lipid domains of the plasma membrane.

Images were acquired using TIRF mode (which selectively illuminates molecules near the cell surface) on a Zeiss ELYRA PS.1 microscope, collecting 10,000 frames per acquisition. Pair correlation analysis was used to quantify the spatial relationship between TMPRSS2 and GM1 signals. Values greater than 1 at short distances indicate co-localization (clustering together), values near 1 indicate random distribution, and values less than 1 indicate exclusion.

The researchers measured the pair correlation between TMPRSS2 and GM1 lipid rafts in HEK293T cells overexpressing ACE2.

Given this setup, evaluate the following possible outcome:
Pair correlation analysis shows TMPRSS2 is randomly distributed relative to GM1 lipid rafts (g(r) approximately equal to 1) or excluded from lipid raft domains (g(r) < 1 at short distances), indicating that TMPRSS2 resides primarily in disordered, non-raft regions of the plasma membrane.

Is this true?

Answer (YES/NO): YES